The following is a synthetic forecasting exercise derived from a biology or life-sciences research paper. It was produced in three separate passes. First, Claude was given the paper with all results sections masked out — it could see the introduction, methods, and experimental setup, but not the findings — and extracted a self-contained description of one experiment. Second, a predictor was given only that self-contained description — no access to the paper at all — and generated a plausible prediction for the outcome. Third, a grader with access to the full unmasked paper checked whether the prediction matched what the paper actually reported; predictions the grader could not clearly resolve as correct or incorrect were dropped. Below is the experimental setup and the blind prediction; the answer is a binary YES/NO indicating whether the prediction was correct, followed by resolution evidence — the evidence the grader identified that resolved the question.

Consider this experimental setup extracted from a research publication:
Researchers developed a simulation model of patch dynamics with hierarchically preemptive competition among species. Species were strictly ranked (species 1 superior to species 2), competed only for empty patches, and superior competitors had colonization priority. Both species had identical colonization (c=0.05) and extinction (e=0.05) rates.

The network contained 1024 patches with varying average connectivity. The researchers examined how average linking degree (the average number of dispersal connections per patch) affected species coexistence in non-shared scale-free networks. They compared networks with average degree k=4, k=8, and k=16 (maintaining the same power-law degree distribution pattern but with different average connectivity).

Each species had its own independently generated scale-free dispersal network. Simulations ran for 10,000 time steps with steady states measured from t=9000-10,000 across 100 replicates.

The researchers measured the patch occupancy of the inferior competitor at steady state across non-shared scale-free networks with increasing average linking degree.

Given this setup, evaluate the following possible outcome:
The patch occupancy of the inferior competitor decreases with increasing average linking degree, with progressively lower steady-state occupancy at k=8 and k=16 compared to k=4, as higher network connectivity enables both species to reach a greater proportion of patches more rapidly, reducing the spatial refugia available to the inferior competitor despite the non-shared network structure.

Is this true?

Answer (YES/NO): NO